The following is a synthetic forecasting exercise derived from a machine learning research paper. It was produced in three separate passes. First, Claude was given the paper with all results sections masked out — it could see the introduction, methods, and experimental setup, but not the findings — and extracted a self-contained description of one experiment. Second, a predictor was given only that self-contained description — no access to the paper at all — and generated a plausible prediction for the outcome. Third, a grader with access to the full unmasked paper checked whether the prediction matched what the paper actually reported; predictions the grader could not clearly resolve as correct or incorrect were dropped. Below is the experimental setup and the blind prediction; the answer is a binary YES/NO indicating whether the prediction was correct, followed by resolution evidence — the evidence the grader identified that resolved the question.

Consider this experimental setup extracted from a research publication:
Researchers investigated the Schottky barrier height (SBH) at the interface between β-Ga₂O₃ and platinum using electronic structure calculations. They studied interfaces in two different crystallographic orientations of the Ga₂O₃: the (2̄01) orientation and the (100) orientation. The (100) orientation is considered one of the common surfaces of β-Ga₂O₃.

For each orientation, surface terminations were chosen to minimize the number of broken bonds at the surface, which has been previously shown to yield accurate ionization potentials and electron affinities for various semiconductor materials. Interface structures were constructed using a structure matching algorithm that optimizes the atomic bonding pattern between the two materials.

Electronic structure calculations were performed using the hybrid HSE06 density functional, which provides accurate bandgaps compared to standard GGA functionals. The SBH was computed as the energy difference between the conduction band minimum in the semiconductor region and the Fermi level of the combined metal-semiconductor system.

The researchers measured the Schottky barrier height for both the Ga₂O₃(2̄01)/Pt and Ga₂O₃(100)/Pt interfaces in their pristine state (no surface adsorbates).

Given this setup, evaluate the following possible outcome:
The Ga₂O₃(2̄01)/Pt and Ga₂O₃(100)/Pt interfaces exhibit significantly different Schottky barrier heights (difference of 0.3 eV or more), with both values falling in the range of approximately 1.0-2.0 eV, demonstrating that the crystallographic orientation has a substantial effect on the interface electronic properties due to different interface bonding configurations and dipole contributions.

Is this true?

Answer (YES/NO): YES